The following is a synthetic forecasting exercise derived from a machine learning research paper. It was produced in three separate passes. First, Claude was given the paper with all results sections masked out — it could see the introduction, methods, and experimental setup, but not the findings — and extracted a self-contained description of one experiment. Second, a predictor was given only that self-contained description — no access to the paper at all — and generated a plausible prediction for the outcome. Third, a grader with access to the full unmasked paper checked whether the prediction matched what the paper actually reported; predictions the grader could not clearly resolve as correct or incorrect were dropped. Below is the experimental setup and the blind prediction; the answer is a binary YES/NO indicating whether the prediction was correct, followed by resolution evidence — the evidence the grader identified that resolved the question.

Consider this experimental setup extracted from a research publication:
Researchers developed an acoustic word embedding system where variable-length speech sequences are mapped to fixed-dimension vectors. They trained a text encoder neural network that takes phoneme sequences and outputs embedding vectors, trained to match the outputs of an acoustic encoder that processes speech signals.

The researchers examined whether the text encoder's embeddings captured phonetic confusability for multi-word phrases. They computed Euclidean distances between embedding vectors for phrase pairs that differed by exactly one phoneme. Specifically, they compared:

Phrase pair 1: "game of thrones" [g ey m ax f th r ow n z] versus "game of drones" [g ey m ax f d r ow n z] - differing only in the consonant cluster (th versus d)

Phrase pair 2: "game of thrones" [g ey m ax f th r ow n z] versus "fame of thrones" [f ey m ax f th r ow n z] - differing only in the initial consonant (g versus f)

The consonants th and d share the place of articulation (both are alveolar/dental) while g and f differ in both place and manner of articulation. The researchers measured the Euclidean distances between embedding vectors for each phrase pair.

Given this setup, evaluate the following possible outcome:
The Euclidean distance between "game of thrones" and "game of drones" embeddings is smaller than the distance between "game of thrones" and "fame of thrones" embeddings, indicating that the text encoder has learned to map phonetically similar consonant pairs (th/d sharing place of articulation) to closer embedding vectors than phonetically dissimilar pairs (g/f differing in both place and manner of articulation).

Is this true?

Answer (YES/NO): YES